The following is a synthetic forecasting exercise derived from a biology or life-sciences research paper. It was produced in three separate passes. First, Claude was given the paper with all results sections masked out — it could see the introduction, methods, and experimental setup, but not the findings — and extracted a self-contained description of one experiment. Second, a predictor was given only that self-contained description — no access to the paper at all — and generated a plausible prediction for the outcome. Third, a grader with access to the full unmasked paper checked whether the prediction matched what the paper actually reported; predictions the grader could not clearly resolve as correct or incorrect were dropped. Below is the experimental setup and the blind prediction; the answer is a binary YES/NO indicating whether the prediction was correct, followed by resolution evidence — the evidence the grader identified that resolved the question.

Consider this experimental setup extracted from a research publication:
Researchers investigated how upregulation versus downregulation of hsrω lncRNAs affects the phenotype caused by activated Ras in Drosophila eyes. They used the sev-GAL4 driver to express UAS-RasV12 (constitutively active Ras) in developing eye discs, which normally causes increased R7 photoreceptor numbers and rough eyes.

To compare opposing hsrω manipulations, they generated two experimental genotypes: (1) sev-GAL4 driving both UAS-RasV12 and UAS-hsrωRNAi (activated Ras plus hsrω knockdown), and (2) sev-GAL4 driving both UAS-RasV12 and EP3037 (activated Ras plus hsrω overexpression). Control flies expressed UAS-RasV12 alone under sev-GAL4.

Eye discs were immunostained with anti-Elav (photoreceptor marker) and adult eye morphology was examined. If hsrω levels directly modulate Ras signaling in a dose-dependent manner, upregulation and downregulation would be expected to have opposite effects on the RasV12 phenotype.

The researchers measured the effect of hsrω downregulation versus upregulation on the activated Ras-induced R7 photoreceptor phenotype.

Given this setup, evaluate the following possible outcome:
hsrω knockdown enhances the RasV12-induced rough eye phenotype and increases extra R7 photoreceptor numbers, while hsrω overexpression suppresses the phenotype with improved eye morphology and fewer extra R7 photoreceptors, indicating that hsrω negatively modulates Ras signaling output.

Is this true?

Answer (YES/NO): NO